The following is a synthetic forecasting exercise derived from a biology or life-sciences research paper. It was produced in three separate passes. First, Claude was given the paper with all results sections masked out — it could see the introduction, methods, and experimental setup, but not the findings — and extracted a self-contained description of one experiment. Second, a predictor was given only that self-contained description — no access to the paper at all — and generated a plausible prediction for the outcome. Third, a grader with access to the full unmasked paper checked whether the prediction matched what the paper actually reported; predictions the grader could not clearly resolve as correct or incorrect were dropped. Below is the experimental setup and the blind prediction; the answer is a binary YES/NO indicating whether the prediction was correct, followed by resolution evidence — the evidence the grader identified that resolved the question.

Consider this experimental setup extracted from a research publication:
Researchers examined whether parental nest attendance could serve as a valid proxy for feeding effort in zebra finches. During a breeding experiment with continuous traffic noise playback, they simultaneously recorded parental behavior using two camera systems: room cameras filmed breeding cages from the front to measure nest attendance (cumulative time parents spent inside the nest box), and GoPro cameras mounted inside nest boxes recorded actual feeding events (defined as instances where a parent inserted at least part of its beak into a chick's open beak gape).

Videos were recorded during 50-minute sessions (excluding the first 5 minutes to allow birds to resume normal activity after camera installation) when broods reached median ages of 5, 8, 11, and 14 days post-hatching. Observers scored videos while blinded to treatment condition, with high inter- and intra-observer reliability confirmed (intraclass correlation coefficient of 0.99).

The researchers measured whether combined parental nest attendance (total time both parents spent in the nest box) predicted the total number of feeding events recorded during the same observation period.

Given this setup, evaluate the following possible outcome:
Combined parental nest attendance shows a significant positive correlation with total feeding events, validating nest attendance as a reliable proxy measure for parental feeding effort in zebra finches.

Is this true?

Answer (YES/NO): YES